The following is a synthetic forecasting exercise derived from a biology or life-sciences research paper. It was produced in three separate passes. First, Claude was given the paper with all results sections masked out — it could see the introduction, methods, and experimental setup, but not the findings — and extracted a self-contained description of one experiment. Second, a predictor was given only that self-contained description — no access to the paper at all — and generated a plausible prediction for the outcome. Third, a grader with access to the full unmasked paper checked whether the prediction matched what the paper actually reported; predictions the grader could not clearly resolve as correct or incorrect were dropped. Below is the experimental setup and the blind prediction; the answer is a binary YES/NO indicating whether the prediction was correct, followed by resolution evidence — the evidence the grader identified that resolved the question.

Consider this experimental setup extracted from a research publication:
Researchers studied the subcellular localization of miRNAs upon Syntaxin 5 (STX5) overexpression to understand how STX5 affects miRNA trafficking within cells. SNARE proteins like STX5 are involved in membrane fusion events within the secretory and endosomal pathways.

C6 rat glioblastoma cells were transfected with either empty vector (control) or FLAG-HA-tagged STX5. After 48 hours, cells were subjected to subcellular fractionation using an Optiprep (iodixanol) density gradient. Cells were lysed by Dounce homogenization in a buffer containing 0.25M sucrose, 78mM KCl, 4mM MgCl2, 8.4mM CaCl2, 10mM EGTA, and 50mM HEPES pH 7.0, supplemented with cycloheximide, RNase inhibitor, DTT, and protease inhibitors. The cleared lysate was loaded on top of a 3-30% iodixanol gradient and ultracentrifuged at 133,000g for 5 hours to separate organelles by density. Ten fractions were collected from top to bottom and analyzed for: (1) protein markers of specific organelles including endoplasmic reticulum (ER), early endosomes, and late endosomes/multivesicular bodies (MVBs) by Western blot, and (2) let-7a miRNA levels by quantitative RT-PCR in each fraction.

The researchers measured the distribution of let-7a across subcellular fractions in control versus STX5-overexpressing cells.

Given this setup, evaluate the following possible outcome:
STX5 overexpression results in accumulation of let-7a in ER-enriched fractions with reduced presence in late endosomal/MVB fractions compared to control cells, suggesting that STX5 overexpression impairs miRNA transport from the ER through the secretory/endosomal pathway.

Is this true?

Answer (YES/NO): NO